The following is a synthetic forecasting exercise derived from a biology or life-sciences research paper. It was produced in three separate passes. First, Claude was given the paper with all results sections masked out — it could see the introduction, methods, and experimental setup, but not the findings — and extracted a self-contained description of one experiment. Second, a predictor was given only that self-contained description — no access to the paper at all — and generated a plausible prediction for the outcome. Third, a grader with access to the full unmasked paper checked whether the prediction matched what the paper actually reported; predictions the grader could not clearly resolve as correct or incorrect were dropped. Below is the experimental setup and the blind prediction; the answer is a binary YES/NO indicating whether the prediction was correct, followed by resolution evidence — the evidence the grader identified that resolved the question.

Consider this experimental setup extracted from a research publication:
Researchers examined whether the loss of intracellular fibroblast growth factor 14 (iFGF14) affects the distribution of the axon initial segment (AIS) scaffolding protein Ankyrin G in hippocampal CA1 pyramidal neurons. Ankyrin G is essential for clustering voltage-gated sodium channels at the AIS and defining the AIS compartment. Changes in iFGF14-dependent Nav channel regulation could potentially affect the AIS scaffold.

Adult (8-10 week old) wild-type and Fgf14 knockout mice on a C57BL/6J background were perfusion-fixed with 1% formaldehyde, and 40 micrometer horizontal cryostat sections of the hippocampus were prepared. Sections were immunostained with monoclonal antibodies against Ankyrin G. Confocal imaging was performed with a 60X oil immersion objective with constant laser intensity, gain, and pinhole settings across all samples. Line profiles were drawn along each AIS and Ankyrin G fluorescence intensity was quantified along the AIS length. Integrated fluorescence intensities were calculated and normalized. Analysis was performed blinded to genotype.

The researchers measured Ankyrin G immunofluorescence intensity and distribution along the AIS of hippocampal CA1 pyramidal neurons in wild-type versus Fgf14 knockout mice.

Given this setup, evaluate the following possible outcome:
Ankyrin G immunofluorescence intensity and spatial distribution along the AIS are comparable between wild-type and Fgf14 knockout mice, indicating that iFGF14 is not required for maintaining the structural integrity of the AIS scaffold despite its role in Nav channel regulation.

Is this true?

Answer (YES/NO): YES